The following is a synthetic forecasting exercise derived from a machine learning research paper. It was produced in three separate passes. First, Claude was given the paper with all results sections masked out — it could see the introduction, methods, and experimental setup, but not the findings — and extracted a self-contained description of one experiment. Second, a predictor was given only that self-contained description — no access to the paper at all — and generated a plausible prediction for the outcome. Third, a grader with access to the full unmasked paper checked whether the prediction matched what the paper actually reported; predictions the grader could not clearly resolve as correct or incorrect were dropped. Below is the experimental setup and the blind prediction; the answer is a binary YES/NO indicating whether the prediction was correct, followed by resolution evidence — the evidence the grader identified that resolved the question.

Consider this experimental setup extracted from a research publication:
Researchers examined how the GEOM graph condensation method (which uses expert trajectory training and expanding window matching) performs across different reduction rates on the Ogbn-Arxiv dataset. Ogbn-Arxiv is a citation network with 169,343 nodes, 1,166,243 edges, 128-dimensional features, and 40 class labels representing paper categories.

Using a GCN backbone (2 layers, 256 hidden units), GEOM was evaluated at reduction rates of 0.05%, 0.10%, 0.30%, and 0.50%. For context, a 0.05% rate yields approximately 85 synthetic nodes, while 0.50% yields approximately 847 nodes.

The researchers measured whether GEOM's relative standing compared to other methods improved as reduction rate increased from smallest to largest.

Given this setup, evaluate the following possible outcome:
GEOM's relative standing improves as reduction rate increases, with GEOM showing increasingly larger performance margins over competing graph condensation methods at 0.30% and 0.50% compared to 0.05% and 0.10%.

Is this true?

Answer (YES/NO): NO